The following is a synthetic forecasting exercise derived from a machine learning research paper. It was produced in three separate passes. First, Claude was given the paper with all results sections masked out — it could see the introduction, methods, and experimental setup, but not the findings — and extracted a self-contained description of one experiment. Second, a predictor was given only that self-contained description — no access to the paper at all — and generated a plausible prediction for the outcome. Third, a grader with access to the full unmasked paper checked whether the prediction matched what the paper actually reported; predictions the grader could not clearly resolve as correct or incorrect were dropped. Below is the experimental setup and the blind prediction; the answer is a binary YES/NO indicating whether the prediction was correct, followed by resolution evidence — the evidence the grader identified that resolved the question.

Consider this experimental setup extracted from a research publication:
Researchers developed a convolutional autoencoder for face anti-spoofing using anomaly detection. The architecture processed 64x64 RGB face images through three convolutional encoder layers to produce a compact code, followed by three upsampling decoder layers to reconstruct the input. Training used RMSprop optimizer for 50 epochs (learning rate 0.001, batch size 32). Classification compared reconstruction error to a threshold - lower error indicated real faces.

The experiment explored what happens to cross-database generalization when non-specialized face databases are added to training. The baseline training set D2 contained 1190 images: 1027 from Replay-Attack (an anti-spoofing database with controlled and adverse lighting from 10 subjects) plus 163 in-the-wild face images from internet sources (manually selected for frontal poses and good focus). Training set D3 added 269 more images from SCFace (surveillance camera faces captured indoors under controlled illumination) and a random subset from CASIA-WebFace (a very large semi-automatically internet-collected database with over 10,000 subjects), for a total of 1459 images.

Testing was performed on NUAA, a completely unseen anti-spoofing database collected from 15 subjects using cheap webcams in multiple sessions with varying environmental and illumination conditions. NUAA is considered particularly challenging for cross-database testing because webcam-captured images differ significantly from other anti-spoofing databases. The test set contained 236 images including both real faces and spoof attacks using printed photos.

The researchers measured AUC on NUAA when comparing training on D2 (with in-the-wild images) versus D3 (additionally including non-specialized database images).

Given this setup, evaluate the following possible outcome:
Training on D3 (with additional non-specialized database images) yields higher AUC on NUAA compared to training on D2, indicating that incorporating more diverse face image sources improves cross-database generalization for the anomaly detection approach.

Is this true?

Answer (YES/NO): YES